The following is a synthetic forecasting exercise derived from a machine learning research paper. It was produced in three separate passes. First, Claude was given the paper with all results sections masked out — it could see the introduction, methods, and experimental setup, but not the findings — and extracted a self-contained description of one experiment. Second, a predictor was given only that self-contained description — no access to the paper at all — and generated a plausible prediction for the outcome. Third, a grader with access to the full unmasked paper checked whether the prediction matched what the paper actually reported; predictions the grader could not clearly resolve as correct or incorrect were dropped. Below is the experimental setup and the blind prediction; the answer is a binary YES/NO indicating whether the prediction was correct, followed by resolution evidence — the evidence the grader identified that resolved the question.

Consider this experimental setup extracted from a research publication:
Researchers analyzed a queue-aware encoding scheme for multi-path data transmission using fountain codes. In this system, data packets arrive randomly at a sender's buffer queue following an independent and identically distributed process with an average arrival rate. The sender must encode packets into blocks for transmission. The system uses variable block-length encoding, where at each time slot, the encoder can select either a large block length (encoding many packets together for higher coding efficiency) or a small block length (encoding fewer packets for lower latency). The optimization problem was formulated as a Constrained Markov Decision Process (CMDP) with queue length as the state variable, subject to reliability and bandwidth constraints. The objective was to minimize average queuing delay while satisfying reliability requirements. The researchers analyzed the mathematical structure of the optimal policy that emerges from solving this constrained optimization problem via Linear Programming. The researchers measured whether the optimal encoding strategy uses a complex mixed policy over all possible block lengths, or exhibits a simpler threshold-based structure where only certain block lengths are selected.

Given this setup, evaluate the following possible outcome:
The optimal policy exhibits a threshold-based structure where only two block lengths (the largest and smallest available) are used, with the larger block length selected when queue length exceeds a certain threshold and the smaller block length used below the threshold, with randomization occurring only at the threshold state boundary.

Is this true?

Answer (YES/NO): YES